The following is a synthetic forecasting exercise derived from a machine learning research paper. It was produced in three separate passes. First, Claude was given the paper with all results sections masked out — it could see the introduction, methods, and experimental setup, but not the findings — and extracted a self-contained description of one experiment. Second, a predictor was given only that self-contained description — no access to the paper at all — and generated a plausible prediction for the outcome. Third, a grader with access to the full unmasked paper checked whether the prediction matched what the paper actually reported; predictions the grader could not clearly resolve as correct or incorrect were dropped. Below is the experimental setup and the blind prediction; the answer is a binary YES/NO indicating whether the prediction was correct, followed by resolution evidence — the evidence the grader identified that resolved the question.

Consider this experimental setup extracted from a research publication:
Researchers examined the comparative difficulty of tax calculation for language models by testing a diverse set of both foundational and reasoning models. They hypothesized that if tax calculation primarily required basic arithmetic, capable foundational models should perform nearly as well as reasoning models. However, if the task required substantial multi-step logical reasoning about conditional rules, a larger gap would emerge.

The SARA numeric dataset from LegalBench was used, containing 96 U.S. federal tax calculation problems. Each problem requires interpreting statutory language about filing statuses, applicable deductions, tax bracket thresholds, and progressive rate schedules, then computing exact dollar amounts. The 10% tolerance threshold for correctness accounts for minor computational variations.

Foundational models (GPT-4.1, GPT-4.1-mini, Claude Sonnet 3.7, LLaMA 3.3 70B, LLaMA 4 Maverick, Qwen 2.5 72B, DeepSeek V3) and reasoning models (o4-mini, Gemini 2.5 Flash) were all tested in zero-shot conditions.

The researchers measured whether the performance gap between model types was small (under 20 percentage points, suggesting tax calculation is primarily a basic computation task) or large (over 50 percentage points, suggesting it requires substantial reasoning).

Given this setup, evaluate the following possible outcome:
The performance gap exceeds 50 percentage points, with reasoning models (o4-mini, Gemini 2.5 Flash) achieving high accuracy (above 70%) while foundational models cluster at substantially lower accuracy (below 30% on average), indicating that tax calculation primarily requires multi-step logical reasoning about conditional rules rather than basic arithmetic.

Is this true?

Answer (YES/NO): YES